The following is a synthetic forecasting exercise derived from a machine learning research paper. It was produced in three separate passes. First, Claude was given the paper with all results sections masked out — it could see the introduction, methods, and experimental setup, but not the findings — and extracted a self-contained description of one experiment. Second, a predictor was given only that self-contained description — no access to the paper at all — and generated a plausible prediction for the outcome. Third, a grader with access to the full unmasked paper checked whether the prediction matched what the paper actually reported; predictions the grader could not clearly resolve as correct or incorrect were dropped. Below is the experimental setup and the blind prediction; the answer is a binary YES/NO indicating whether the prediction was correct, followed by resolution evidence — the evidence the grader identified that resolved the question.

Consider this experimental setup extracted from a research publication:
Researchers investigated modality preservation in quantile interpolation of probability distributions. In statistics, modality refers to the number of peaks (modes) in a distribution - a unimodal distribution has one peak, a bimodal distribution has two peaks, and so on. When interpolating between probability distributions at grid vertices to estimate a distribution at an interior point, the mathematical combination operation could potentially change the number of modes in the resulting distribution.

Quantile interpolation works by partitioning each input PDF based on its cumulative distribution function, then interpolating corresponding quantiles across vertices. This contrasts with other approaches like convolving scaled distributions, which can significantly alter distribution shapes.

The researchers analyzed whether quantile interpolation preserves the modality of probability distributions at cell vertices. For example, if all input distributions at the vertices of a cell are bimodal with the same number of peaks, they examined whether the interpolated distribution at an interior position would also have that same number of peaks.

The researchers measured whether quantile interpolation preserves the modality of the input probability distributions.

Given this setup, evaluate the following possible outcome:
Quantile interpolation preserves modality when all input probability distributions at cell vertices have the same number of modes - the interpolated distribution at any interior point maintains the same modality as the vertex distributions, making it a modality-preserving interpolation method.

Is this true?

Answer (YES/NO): YES